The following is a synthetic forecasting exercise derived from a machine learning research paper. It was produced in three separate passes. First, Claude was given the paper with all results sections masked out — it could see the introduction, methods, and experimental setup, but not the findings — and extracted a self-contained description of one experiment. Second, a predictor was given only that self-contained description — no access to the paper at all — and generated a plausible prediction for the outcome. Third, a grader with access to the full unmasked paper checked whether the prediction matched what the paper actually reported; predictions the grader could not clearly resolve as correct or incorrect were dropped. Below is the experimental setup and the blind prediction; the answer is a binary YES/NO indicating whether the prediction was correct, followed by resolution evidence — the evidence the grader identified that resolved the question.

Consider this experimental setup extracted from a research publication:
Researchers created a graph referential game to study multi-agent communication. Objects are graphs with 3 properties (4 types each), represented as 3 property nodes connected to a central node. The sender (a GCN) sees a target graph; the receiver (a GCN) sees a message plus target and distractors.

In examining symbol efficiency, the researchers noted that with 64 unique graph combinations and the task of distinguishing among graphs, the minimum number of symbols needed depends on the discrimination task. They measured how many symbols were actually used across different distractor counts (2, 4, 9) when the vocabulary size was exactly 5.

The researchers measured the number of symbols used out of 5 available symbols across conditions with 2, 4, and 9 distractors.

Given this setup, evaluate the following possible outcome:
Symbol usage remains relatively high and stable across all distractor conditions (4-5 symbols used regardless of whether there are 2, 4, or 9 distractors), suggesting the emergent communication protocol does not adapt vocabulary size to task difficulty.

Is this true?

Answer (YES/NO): YES